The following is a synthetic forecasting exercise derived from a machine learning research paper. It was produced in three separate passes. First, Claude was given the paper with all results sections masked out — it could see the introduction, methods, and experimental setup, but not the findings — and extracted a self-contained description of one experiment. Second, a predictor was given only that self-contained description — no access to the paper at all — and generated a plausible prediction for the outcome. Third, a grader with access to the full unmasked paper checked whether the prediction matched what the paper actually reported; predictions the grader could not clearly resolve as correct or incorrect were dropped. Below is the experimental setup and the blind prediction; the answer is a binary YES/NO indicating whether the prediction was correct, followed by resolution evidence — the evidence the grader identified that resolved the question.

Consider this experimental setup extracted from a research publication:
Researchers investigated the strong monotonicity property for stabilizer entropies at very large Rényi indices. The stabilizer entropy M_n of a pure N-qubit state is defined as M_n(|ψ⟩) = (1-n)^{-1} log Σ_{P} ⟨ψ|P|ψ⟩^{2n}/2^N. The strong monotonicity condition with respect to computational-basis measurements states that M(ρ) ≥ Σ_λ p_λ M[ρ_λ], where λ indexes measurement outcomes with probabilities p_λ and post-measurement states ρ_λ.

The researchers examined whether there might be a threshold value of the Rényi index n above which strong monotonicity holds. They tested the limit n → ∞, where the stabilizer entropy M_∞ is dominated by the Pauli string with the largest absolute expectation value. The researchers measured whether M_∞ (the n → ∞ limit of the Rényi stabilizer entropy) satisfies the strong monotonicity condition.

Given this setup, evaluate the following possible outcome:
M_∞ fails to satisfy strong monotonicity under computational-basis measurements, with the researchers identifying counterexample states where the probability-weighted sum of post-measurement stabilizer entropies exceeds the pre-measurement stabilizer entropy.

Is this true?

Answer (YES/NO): YES